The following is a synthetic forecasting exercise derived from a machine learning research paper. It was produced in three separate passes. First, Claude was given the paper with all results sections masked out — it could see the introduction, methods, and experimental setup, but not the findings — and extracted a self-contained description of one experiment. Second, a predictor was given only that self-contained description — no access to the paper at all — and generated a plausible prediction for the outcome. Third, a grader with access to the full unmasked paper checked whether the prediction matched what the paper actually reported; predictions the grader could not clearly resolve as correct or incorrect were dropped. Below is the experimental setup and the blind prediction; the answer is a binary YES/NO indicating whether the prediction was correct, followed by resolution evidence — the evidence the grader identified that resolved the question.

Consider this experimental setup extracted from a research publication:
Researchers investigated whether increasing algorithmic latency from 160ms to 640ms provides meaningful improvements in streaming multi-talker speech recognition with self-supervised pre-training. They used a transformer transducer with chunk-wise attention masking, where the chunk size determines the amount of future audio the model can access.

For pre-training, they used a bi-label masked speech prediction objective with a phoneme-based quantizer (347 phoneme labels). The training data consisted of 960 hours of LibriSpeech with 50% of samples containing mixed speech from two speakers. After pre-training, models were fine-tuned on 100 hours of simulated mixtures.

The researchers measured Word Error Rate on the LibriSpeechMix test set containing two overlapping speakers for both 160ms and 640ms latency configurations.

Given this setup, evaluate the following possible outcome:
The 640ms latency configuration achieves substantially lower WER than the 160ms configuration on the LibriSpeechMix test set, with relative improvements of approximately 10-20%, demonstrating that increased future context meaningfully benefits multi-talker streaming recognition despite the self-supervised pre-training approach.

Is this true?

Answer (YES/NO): YES